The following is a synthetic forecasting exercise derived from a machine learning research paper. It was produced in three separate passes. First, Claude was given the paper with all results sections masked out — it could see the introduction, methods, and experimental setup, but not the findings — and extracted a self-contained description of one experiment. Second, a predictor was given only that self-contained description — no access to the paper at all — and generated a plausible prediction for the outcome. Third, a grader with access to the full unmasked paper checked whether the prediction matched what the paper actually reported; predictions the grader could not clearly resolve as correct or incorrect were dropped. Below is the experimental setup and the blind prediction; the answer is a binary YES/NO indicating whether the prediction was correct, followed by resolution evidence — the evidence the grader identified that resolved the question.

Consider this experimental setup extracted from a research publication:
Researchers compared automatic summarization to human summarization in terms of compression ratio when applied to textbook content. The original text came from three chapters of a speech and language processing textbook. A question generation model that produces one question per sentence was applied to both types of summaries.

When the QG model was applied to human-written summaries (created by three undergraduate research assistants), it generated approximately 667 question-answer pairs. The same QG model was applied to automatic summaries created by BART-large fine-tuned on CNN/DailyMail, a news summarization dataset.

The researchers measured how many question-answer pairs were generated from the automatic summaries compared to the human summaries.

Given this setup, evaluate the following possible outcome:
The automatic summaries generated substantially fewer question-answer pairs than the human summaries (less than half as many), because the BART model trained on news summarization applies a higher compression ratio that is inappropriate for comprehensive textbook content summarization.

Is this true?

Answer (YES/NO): YES